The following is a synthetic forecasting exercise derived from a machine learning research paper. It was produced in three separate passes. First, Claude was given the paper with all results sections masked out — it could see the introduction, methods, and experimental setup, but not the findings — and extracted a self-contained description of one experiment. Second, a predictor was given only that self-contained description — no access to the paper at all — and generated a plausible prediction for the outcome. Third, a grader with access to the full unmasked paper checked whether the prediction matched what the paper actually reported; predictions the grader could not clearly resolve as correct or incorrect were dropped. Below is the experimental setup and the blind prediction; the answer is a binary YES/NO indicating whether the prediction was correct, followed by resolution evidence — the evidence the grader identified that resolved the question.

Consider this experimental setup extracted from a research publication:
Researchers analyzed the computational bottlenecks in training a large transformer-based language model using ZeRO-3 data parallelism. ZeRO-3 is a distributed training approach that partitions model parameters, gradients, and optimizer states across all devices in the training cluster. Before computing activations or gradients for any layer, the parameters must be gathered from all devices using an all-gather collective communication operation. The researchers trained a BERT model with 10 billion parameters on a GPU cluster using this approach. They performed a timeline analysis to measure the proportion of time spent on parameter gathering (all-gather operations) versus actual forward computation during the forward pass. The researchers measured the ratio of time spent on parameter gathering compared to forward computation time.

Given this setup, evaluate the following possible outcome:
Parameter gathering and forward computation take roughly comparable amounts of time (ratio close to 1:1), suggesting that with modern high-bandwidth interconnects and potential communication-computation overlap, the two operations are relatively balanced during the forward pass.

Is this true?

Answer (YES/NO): NO